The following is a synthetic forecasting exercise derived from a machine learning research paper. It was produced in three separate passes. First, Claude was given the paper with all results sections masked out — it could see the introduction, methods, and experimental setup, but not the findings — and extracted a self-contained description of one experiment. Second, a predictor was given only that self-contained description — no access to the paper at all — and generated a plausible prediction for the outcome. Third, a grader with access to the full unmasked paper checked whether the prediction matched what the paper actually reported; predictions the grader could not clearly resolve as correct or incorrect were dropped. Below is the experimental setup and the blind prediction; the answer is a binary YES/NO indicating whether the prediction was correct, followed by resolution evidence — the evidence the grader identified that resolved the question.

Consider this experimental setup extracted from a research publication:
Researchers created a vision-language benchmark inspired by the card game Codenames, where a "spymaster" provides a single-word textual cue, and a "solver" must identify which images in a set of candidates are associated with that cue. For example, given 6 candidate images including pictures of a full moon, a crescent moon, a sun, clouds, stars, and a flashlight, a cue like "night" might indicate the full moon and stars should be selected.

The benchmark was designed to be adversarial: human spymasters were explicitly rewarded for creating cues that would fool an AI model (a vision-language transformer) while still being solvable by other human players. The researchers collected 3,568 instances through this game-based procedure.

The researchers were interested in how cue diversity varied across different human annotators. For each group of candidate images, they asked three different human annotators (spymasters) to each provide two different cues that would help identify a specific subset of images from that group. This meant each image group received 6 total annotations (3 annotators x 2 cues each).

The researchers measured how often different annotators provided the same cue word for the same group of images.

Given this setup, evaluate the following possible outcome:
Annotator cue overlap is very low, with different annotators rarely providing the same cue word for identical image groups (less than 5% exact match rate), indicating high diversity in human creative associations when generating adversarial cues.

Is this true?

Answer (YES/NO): YES